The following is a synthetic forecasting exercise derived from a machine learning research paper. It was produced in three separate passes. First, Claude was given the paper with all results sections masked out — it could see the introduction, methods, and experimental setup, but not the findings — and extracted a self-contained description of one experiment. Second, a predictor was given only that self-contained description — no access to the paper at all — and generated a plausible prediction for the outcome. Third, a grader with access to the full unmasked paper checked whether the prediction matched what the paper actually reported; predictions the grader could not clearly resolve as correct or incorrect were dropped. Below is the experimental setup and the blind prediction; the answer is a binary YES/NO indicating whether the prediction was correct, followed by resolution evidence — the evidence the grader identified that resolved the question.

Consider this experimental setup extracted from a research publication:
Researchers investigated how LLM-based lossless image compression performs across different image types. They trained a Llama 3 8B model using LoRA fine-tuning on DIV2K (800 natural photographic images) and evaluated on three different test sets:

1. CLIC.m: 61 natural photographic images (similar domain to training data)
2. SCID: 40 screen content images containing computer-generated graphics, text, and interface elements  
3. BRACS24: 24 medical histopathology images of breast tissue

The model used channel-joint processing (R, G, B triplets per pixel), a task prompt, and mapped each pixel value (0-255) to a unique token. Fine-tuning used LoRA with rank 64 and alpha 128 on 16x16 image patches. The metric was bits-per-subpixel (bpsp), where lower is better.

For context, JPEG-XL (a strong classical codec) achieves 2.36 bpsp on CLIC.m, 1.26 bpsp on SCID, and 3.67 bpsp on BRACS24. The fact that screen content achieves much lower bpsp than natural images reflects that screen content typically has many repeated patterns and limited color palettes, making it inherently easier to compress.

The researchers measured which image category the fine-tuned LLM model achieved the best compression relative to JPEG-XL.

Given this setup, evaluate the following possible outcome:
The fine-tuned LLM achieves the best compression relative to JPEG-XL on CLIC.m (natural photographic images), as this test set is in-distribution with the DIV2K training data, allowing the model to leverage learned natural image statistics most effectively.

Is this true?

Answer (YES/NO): YES